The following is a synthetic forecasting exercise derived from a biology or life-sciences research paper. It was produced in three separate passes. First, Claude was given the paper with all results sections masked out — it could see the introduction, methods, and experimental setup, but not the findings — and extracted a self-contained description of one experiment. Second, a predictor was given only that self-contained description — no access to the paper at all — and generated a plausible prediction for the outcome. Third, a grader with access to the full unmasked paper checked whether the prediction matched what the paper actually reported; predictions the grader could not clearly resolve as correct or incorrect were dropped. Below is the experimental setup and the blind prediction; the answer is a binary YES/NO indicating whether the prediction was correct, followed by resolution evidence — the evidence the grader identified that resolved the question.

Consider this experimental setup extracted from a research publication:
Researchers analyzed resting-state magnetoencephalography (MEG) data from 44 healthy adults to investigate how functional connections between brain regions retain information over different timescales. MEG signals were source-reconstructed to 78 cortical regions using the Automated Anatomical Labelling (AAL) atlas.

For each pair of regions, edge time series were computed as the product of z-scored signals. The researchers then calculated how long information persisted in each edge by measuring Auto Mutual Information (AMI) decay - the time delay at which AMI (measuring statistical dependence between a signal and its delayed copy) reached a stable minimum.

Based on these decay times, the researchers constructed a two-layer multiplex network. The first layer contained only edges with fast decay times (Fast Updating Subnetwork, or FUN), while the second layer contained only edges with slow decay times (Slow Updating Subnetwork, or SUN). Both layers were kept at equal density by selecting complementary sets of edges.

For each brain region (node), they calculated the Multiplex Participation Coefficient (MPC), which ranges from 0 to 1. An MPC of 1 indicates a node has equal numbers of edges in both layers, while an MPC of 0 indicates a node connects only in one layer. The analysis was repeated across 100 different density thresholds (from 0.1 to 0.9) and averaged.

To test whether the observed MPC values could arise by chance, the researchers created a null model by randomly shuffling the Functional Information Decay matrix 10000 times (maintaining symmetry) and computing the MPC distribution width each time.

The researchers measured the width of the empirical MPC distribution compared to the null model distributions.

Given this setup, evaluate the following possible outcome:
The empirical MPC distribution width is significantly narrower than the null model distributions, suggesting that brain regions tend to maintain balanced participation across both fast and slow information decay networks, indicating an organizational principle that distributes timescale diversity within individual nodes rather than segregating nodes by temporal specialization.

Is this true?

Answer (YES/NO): NO